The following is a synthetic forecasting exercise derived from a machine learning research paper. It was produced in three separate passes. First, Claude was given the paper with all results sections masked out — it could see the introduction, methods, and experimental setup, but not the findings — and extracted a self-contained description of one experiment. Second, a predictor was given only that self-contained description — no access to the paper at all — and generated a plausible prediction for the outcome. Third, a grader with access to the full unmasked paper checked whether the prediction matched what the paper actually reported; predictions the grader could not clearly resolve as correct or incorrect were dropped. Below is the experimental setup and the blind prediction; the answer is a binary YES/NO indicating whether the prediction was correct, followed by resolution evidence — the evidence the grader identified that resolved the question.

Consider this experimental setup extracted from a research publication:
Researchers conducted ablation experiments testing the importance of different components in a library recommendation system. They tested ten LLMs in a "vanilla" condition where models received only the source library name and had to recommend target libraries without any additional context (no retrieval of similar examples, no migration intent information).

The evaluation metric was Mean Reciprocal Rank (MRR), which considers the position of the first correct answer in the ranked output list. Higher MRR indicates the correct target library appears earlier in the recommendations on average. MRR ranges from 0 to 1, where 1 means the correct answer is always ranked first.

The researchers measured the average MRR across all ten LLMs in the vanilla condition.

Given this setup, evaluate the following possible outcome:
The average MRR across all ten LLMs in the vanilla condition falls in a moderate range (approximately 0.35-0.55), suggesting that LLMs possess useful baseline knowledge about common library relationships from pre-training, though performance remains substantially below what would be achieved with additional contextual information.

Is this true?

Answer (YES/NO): YES